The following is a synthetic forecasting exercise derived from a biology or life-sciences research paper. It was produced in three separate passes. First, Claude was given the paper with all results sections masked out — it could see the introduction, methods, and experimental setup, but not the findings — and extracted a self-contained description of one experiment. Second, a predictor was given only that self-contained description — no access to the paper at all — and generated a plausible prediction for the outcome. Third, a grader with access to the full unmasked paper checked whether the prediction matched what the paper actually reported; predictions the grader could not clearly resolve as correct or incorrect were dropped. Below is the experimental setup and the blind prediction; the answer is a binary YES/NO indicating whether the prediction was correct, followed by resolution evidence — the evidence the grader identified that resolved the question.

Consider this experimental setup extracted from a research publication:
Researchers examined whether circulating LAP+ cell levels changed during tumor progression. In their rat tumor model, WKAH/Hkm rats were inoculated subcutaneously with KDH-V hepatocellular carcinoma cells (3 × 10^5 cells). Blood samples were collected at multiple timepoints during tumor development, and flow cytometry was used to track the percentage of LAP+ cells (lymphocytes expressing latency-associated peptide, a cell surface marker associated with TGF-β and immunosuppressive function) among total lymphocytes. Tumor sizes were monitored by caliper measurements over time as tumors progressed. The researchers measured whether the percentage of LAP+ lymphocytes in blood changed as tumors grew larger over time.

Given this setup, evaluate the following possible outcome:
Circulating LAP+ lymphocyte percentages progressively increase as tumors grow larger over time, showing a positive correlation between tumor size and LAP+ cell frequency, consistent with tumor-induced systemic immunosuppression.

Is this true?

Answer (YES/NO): NO